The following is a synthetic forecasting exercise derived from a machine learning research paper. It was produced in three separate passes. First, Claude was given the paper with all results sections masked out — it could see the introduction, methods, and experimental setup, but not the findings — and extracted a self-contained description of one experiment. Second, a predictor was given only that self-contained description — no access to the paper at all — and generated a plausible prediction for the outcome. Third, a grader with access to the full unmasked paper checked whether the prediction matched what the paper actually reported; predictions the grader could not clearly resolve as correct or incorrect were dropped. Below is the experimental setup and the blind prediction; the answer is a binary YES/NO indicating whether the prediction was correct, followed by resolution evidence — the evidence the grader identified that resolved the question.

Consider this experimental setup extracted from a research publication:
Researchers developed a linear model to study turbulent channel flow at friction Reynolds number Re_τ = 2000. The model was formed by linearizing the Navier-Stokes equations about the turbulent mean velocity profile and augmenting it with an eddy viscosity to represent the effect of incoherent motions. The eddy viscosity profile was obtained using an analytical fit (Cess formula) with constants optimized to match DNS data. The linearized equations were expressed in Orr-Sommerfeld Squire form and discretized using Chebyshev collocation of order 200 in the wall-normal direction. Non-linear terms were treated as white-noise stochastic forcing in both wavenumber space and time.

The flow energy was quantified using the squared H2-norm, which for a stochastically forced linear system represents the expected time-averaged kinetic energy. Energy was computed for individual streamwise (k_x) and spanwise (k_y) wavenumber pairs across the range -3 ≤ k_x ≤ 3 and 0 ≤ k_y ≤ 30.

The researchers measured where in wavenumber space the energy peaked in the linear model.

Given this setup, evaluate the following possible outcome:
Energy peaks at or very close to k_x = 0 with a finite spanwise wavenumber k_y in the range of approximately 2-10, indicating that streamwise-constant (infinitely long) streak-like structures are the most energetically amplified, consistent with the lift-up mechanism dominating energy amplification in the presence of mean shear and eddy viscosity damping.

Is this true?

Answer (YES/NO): NO